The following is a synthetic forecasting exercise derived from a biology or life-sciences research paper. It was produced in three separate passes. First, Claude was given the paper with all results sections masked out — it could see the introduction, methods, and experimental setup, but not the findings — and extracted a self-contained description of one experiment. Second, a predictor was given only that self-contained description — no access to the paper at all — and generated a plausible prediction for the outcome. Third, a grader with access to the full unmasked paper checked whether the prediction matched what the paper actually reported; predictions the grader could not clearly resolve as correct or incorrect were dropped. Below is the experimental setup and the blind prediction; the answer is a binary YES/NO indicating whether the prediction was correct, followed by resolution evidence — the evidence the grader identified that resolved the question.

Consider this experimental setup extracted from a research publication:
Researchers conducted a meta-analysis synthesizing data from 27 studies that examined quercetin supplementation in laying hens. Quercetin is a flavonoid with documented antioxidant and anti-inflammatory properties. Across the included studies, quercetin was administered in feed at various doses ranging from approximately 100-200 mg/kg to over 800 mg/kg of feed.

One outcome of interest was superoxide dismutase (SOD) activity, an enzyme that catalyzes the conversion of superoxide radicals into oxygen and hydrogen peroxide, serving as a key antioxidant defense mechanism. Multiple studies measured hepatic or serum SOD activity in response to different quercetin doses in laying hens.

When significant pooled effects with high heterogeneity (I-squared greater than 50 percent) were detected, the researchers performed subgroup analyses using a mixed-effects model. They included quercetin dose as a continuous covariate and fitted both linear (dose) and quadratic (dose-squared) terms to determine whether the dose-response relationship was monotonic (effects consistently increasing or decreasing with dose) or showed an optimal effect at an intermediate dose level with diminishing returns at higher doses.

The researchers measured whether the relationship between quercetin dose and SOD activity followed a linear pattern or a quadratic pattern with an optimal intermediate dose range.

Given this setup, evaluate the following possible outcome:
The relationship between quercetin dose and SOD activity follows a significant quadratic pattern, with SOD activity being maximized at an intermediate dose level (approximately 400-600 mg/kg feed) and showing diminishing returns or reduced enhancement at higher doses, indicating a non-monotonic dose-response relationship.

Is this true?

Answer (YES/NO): YES